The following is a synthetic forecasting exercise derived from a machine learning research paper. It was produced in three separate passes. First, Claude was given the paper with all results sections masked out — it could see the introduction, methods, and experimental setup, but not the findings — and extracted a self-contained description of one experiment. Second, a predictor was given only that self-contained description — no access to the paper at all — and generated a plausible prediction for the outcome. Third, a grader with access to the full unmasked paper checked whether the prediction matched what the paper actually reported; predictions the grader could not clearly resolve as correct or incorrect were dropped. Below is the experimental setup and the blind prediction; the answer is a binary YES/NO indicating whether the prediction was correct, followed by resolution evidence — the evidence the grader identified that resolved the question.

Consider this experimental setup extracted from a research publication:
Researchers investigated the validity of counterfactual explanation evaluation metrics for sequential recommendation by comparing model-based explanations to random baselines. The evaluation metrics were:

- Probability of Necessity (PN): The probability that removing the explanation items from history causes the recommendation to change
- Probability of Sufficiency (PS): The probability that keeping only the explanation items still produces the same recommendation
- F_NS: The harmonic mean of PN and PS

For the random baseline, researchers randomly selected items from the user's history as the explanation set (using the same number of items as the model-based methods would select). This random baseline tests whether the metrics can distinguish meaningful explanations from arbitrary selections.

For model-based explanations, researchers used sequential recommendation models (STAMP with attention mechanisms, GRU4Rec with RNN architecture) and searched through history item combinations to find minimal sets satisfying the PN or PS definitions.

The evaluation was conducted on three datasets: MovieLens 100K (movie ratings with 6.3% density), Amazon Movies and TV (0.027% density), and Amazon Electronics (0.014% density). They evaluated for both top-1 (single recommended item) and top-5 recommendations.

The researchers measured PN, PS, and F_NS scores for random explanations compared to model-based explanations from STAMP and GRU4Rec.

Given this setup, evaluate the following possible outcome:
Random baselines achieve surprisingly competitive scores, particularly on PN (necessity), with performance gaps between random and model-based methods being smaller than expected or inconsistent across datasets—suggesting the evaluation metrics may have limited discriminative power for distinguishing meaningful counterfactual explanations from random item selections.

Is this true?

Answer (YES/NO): NO